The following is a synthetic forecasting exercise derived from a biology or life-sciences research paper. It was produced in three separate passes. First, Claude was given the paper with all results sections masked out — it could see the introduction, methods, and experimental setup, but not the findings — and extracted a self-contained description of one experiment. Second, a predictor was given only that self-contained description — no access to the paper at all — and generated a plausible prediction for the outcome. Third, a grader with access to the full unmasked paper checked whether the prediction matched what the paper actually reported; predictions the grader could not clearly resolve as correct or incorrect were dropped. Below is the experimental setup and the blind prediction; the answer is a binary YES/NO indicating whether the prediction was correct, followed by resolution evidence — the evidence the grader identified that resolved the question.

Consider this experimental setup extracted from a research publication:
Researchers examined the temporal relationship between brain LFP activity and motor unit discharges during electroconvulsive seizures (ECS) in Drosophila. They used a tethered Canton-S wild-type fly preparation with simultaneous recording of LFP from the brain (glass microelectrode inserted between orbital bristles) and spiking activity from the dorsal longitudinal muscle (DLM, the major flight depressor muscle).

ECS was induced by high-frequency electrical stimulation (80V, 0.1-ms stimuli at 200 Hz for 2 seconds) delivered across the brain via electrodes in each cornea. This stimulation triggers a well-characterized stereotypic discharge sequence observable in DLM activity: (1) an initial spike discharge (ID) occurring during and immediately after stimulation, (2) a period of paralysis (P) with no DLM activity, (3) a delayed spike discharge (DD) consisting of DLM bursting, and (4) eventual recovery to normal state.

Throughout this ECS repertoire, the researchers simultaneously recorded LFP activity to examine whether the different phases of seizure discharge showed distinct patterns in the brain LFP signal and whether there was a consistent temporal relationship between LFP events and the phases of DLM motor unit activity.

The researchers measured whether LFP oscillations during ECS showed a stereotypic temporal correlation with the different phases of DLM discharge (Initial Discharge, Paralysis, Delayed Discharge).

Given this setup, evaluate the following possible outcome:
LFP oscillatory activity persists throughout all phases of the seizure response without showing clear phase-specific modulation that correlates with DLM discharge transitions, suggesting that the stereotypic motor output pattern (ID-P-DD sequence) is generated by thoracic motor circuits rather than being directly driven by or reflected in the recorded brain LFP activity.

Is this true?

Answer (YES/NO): NO